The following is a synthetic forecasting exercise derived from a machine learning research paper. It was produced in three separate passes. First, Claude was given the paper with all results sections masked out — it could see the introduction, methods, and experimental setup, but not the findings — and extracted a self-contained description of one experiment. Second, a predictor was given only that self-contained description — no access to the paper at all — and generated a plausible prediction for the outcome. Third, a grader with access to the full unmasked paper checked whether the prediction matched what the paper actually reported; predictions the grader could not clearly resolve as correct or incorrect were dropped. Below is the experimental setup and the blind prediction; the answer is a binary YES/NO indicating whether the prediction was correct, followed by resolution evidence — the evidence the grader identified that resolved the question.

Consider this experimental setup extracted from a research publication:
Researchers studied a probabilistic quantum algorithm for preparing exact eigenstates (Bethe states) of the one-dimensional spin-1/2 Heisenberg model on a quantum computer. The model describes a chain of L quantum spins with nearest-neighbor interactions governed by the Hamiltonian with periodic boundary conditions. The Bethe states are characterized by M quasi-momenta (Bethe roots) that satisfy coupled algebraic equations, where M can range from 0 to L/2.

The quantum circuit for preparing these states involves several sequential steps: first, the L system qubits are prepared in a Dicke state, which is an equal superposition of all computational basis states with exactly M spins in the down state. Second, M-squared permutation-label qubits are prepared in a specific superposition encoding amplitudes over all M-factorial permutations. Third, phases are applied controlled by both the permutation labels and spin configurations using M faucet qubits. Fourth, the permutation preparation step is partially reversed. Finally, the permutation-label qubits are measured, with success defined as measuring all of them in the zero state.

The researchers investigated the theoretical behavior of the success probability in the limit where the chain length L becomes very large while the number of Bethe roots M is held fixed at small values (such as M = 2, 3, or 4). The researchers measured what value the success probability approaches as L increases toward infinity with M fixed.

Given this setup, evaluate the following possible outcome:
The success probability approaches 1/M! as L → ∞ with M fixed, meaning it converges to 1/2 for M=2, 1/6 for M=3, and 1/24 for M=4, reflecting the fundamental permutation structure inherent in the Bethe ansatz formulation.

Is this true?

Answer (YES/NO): YES